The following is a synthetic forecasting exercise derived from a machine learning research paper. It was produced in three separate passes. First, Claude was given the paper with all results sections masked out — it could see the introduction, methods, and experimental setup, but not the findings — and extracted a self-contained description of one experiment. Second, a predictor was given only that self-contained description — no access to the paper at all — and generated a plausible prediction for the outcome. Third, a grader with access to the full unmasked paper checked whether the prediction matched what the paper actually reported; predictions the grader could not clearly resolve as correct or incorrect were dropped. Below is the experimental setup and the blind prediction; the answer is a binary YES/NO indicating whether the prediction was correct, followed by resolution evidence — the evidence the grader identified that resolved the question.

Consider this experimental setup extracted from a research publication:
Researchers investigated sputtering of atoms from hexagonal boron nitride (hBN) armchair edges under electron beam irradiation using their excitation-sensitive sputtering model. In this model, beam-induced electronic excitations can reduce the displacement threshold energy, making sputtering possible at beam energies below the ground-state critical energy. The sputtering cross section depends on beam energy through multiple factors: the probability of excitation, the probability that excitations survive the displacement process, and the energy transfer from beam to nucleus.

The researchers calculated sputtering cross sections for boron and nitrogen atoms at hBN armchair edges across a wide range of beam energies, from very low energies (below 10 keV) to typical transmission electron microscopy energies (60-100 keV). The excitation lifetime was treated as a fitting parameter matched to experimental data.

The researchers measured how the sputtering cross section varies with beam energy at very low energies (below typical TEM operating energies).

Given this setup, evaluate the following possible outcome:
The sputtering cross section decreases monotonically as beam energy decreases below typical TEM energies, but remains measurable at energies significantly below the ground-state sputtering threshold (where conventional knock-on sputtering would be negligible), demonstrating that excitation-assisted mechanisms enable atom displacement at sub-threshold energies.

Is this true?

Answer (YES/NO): NO